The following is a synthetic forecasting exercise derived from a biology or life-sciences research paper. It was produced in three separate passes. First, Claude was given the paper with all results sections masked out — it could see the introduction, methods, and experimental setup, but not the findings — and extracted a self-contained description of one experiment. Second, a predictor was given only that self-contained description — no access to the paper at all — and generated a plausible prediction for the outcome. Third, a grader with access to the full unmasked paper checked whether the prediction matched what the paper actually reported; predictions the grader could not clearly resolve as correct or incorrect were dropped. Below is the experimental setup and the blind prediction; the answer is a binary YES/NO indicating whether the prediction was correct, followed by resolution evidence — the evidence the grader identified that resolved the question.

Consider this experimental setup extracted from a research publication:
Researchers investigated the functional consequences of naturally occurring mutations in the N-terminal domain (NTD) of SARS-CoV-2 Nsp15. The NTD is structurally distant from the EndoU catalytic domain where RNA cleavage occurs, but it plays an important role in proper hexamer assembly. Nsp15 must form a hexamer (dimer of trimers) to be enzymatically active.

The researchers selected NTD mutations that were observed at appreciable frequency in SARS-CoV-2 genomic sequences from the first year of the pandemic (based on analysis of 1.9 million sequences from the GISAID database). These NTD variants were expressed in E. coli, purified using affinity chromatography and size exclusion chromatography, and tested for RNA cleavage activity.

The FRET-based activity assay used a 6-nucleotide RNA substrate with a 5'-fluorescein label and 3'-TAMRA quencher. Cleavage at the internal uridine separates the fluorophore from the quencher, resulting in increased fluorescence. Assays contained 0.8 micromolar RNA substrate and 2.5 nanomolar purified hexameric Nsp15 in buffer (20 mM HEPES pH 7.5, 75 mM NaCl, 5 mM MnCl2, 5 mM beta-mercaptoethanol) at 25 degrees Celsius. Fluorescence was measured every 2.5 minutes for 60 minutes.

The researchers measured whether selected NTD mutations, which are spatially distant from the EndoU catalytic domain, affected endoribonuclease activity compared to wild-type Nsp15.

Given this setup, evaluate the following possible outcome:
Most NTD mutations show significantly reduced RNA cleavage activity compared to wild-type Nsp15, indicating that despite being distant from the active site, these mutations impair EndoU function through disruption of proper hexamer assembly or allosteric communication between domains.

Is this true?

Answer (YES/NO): YES